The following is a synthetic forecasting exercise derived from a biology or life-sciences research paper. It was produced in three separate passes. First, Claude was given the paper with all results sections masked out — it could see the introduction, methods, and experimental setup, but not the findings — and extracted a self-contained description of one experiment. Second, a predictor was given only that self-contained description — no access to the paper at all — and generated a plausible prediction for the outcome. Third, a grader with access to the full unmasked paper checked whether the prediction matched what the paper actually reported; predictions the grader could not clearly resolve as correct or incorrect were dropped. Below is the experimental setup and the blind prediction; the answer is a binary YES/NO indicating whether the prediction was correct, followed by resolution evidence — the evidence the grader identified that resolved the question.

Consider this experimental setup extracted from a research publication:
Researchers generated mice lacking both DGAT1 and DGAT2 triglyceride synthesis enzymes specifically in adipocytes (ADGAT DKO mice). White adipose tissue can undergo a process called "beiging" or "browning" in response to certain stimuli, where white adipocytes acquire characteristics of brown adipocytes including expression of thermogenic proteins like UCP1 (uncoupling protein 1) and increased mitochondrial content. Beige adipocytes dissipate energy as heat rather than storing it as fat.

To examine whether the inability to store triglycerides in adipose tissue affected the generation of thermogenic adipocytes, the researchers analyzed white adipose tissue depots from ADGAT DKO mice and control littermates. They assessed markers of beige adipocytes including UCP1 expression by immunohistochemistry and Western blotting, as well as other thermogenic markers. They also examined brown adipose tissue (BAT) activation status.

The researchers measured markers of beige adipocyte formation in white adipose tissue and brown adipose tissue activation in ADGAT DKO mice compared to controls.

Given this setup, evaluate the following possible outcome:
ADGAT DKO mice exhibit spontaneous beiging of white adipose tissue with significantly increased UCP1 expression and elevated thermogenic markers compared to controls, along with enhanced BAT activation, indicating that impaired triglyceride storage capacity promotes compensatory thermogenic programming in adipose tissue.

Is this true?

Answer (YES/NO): YES